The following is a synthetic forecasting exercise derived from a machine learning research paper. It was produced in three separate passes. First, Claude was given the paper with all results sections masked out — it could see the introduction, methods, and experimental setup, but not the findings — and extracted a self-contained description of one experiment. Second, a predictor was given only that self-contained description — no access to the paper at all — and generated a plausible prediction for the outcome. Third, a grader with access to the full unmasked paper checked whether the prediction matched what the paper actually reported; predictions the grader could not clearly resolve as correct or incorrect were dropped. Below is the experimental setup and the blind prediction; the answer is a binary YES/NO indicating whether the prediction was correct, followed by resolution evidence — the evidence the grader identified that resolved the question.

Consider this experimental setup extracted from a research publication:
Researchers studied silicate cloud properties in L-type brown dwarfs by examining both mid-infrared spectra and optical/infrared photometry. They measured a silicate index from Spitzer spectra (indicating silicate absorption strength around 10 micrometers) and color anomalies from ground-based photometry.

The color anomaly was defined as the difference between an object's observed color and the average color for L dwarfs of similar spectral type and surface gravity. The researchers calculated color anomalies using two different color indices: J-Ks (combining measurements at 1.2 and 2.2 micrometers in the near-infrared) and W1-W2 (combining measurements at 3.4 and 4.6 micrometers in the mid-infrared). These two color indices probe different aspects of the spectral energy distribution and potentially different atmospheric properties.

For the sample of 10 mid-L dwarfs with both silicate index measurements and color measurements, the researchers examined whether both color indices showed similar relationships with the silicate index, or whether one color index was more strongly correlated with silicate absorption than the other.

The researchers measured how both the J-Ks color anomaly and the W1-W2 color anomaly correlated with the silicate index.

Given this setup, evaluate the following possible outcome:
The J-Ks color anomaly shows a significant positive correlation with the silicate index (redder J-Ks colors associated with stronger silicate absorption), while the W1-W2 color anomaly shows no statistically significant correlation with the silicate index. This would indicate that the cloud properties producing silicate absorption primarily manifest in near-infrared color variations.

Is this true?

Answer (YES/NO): NO